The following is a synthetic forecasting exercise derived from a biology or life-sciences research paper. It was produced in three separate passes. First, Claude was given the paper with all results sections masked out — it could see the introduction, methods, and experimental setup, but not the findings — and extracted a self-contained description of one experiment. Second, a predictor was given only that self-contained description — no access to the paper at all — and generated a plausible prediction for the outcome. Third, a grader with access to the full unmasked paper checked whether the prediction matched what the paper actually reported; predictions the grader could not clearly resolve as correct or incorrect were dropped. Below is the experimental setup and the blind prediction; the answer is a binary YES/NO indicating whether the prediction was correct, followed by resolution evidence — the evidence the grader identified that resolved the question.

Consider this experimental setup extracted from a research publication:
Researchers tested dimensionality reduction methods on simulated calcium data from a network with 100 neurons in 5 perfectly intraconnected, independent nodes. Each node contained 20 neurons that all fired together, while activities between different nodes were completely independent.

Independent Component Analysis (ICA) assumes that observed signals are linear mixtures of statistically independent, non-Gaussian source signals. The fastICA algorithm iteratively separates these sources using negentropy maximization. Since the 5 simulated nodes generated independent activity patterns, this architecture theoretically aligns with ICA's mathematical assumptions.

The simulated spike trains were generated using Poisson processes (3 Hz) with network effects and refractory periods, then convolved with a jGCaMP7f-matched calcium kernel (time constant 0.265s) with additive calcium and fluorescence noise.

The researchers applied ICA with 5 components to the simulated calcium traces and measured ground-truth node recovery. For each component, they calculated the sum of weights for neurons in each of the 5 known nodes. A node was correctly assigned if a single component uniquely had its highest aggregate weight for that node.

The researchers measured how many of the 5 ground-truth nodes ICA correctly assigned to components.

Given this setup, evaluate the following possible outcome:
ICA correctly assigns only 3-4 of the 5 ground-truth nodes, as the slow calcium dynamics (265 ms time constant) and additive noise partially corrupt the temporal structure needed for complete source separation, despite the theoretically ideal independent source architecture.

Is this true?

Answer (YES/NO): YES